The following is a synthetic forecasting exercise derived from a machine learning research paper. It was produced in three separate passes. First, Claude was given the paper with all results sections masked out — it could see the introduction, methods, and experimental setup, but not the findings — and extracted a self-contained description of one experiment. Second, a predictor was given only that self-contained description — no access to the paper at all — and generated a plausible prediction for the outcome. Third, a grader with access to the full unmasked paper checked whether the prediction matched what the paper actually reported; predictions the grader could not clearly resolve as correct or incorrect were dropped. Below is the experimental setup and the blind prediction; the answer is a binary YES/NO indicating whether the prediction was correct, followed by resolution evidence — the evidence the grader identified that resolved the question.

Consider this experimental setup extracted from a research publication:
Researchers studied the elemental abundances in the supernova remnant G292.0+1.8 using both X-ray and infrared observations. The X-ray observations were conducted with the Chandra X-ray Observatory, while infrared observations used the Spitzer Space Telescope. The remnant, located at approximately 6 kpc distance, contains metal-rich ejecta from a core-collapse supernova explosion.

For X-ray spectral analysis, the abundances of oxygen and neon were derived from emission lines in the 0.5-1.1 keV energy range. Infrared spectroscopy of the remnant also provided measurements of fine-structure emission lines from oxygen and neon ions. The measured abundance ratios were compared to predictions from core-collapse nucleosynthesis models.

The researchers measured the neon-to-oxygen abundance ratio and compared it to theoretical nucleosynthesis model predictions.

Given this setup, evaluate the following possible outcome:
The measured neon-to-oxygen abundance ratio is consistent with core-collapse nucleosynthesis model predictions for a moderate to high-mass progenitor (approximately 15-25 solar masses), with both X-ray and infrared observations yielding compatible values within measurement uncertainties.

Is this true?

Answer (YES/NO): NO